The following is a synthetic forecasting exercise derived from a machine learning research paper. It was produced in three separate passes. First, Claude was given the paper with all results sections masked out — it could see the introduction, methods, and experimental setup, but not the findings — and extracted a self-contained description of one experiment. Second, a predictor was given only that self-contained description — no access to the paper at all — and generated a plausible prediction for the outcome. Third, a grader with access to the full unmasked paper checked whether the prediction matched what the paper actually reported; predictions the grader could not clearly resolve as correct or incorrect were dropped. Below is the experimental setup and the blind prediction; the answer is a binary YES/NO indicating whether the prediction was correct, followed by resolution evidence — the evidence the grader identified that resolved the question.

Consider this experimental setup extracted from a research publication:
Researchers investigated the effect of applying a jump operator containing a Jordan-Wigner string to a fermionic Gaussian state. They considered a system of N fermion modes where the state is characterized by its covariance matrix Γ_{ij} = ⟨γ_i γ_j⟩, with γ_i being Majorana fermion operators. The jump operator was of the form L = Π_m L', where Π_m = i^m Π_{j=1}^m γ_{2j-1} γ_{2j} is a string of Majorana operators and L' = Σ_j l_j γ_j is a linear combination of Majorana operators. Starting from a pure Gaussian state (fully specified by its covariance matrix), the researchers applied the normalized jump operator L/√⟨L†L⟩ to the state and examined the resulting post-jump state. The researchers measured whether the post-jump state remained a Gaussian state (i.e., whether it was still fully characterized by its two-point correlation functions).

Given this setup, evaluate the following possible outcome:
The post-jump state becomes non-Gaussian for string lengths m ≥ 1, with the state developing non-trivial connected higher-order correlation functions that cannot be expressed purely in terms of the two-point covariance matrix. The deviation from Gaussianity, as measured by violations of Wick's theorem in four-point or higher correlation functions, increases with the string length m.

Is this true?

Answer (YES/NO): NO